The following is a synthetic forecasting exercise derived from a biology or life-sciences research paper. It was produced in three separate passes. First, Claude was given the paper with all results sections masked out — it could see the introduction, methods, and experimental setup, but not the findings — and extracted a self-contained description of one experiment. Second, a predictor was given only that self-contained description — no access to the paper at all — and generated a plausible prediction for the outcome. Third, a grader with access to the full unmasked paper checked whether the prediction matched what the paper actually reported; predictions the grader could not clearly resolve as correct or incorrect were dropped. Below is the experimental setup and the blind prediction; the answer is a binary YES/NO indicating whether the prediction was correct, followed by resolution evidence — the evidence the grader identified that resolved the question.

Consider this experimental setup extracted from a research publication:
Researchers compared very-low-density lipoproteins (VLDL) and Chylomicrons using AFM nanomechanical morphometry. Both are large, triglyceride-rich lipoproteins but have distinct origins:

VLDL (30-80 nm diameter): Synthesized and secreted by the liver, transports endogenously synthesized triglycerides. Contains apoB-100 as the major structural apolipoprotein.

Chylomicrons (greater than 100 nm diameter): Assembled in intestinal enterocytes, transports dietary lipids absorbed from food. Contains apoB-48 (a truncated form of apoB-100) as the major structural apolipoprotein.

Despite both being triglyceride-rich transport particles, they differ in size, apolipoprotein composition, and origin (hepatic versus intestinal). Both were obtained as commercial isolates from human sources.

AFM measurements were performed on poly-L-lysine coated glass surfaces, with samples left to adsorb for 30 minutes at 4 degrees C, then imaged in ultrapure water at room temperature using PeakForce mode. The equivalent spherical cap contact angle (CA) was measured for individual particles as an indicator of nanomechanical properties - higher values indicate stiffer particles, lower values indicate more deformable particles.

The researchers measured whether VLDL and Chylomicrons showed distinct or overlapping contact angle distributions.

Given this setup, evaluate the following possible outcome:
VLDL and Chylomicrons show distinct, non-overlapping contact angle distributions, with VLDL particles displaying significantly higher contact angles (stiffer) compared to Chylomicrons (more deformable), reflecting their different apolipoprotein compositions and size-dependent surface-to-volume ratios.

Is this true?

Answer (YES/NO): NO